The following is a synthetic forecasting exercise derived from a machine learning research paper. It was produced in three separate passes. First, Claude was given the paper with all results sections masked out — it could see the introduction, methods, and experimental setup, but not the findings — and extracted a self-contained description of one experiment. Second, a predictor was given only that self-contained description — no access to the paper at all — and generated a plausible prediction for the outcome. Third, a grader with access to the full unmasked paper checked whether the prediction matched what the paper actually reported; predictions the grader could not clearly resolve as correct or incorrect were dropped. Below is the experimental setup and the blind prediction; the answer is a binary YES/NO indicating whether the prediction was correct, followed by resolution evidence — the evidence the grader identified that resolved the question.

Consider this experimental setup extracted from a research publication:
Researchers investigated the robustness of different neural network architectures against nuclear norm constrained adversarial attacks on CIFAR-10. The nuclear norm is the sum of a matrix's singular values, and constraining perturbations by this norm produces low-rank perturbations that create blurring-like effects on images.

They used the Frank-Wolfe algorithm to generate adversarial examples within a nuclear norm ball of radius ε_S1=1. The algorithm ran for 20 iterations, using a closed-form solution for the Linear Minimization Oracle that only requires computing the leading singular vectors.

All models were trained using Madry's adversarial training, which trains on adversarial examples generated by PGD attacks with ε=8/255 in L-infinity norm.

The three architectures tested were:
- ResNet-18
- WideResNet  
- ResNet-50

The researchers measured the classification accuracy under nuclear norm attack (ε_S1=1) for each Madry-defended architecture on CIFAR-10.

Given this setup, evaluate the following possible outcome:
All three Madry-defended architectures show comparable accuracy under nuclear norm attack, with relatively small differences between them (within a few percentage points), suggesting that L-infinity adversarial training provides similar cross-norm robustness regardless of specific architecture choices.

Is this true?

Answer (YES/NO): YES